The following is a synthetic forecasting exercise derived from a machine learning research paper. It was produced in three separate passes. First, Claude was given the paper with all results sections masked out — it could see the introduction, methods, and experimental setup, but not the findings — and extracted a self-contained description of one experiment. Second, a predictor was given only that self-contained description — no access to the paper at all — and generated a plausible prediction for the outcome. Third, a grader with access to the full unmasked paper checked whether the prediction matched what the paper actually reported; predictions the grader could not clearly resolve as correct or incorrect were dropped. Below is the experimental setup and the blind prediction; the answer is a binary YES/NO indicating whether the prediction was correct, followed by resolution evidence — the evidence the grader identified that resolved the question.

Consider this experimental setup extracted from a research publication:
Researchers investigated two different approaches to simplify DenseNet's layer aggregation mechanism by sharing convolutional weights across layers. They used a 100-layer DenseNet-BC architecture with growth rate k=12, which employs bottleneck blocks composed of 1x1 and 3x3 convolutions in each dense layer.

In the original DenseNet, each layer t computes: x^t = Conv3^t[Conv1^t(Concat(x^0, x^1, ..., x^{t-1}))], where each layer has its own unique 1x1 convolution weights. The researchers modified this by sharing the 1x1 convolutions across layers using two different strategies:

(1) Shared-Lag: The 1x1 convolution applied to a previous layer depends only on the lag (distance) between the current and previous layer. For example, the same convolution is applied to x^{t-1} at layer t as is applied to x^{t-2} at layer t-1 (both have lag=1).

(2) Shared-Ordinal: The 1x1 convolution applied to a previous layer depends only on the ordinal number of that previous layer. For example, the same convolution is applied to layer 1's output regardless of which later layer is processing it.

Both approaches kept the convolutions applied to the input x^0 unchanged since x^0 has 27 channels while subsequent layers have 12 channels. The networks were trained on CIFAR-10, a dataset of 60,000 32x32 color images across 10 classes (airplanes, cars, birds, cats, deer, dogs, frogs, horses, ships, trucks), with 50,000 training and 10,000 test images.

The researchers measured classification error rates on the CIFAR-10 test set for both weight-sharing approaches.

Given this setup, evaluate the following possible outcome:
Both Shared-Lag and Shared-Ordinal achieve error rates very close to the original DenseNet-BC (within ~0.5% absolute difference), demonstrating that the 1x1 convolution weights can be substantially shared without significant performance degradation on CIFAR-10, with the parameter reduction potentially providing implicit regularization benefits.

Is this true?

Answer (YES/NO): NO